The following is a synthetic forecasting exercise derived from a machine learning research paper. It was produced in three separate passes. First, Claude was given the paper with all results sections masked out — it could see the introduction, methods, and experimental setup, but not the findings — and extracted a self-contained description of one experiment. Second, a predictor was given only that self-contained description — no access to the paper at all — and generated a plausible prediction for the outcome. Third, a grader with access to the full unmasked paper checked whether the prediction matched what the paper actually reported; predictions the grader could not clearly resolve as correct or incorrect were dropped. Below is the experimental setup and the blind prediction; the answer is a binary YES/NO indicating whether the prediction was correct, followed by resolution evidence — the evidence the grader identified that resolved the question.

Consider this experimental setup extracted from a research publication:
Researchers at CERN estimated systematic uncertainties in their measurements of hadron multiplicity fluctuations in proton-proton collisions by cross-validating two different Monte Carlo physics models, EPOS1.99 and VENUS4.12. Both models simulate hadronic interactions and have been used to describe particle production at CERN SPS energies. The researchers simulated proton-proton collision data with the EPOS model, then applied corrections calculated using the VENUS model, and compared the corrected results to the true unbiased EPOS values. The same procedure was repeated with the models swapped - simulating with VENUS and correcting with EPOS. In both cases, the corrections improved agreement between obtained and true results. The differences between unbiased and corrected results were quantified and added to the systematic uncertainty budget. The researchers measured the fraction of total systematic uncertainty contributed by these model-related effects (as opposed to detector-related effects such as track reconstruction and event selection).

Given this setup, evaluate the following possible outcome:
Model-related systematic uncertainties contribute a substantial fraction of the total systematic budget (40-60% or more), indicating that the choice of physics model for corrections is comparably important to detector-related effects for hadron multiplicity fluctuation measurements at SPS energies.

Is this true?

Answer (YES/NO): NO